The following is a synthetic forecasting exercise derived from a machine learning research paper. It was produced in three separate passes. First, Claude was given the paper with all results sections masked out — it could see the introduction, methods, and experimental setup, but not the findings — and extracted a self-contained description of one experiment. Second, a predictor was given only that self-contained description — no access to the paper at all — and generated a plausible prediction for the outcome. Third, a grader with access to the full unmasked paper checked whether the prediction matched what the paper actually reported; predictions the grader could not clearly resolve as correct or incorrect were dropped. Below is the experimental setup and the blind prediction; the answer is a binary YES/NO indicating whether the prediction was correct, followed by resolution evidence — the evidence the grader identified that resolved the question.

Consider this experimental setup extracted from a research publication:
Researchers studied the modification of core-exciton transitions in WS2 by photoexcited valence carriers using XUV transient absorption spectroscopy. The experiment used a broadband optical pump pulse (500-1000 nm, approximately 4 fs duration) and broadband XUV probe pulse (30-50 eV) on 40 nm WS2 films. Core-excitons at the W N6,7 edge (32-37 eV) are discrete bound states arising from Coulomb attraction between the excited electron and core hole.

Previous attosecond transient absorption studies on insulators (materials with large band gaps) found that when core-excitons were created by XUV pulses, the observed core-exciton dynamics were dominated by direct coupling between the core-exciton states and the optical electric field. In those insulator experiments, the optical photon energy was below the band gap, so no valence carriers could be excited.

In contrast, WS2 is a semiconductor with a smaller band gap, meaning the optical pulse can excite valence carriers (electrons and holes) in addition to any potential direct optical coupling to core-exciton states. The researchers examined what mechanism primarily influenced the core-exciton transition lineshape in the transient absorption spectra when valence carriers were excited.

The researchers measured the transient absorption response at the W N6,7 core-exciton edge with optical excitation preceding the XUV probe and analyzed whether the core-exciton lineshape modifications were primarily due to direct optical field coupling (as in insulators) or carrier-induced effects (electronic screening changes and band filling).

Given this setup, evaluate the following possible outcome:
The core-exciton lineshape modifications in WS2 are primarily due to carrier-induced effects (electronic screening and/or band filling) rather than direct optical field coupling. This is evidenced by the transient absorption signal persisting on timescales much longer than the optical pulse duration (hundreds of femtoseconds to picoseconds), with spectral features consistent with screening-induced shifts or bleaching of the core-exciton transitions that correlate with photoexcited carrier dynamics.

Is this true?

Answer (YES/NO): YES